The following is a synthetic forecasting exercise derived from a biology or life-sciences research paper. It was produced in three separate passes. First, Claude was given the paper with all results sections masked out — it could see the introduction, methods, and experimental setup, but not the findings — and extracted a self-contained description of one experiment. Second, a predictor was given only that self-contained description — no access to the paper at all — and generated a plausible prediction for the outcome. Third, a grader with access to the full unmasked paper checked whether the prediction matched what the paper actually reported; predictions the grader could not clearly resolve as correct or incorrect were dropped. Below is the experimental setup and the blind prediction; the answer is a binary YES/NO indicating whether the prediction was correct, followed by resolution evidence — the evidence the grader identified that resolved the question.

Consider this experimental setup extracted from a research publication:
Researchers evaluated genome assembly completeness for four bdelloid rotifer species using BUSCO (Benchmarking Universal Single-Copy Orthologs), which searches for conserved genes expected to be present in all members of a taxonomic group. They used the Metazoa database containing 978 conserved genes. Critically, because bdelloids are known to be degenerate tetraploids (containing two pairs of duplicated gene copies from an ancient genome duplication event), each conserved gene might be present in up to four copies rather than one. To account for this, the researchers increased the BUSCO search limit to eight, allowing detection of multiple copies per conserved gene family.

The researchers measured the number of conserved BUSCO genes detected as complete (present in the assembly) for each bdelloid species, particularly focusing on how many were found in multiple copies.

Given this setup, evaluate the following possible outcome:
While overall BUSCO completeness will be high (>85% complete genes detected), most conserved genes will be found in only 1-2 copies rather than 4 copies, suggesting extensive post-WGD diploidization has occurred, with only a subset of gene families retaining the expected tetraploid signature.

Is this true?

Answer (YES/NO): NO